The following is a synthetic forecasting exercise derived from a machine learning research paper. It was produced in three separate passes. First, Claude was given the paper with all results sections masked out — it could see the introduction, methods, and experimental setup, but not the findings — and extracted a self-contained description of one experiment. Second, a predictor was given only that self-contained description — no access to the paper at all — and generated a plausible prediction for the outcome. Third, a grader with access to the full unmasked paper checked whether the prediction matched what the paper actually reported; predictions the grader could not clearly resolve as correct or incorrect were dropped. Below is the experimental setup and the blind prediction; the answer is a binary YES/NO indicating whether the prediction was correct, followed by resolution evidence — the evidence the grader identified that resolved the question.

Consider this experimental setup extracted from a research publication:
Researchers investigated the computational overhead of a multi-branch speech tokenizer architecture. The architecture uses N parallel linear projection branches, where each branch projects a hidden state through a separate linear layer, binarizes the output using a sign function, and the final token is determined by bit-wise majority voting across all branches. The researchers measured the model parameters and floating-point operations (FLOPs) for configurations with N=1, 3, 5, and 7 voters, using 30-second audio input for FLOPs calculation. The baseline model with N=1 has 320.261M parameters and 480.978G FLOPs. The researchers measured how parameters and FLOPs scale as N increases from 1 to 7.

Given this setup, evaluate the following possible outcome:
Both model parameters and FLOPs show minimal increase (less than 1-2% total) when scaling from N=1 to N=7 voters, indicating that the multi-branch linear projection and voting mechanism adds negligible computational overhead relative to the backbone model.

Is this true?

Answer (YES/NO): YES